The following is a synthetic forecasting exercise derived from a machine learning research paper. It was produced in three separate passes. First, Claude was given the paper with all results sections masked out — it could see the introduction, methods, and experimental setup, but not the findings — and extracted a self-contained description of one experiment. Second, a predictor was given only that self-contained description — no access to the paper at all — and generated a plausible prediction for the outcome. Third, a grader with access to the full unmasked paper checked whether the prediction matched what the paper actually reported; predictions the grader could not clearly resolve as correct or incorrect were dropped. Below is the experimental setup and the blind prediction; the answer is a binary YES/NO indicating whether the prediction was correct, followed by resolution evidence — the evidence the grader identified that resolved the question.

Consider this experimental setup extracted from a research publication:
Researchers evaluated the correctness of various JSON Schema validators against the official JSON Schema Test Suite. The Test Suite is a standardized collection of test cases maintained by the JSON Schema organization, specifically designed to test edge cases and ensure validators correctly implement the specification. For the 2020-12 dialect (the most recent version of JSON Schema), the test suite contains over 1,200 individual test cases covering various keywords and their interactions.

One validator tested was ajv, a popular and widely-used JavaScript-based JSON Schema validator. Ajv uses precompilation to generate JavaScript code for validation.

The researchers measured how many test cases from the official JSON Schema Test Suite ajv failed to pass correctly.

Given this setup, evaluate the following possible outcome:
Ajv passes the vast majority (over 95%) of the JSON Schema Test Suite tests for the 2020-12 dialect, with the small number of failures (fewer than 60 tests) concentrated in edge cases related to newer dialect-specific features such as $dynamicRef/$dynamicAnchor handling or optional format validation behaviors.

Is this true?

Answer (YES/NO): NO